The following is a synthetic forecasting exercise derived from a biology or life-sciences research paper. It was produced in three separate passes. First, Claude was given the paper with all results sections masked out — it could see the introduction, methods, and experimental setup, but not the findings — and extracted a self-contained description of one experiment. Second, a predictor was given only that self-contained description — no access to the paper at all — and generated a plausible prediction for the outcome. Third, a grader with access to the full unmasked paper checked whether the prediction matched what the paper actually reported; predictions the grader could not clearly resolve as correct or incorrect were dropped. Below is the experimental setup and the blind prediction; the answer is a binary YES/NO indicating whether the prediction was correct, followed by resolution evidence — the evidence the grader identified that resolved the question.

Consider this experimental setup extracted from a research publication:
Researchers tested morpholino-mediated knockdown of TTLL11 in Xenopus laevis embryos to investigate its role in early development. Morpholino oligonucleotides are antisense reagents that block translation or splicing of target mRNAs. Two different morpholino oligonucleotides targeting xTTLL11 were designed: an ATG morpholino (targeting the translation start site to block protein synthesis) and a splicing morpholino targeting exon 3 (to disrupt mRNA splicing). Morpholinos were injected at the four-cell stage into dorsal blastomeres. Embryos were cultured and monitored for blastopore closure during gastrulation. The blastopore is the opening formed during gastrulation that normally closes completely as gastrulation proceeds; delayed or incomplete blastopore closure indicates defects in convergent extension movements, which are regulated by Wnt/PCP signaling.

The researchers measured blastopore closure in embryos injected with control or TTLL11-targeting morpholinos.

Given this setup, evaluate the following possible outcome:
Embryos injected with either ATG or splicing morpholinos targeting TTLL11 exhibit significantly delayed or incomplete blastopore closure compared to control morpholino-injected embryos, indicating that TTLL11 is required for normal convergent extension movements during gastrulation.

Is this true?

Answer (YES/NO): YES